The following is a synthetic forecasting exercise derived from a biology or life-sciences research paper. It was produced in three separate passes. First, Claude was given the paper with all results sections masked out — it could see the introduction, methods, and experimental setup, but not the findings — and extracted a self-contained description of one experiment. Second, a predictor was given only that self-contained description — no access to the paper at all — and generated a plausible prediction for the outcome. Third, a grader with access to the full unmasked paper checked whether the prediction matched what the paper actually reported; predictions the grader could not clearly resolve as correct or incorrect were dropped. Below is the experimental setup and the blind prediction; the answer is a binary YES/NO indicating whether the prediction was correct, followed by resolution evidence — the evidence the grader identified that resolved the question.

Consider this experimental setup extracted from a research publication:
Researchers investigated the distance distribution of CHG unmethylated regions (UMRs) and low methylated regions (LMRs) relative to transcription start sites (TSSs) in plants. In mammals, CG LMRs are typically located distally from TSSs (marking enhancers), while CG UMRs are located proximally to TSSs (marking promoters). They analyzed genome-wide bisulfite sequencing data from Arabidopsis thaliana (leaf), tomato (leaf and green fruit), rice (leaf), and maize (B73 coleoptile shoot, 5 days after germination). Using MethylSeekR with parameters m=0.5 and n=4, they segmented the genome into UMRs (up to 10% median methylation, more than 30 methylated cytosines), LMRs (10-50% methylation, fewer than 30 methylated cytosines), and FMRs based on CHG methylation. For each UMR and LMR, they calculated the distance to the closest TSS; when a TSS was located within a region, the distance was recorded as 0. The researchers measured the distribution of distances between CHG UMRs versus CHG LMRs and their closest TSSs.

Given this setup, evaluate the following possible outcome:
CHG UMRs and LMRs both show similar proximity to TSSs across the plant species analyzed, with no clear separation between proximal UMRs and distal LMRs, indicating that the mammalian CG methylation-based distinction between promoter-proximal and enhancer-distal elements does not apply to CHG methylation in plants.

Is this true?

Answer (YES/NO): NO